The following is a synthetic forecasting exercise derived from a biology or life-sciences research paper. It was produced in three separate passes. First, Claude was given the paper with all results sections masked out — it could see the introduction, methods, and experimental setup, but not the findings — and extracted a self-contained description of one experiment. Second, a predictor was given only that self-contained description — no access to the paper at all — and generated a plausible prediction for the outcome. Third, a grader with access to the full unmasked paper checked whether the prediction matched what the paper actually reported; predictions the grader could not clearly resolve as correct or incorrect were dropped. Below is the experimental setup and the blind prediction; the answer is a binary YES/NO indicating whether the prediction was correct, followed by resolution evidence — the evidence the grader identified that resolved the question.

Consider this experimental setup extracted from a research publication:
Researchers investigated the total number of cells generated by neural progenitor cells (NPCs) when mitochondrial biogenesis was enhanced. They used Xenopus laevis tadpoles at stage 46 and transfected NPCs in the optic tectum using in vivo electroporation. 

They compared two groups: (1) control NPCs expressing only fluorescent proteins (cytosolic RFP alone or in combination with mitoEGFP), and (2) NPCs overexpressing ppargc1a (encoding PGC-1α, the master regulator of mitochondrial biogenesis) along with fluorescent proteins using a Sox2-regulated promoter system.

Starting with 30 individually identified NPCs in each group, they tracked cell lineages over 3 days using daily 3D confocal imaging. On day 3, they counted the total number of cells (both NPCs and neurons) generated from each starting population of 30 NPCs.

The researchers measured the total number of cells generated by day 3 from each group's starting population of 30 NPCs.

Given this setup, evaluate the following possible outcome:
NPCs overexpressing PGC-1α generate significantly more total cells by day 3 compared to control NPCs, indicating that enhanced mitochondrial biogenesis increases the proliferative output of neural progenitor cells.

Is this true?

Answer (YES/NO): YES